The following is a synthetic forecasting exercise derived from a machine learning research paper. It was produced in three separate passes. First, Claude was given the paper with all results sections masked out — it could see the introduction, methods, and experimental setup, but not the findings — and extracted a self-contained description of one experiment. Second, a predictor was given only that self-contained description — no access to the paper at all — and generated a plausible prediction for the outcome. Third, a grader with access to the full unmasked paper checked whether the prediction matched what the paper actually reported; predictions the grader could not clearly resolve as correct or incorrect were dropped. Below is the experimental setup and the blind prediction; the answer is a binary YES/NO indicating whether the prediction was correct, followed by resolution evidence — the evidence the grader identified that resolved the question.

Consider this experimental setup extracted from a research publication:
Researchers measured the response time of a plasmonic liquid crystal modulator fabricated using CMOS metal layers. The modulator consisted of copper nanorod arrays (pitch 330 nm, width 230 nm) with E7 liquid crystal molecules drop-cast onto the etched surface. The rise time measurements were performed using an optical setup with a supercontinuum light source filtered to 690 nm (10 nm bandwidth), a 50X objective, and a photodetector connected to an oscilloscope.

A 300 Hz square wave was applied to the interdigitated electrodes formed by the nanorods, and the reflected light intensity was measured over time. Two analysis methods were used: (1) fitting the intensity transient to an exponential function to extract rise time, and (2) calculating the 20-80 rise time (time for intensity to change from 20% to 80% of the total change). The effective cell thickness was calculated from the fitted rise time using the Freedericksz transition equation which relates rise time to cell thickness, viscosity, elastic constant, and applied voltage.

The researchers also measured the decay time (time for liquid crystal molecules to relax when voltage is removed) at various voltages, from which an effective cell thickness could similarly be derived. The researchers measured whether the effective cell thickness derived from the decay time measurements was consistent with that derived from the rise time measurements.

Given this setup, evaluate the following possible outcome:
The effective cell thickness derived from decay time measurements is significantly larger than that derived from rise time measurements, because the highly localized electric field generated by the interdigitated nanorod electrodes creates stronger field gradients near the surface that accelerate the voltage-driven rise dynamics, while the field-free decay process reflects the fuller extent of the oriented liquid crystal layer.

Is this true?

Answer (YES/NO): NO